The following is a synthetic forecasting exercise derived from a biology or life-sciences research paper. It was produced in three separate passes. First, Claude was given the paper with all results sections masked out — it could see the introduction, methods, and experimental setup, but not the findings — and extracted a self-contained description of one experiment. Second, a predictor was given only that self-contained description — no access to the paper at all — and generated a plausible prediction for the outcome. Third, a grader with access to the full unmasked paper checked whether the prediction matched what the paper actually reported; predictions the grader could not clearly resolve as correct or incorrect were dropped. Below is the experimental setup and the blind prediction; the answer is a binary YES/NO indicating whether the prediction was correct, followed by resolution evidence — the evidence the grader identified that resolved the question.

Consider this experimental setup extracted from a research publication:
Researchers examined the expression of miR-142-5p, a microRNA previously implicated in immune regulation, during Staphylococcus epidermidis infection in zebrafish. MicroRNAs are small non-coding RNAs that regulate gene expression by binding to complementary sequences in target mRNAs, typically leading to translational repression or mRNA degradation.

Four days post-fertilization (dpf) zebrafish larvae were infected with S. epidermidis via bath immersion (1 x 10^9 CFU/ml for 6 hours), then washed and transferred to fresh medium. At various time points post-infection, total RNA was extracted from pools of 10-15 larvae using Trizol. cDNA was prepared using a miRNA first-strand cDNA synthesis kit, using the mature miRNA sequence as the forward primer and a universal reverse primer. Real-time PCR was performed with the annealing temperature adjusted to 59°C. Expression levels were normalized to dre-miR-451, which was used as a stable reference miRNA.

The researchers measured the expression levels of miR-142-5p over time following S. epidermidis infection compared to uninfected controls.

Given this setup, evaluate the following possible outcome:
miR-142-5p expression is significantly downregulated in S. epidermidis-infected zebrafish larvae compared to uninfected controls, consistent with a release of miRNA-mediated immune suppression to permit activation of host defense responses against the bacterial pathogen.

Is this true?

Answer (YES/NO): YES